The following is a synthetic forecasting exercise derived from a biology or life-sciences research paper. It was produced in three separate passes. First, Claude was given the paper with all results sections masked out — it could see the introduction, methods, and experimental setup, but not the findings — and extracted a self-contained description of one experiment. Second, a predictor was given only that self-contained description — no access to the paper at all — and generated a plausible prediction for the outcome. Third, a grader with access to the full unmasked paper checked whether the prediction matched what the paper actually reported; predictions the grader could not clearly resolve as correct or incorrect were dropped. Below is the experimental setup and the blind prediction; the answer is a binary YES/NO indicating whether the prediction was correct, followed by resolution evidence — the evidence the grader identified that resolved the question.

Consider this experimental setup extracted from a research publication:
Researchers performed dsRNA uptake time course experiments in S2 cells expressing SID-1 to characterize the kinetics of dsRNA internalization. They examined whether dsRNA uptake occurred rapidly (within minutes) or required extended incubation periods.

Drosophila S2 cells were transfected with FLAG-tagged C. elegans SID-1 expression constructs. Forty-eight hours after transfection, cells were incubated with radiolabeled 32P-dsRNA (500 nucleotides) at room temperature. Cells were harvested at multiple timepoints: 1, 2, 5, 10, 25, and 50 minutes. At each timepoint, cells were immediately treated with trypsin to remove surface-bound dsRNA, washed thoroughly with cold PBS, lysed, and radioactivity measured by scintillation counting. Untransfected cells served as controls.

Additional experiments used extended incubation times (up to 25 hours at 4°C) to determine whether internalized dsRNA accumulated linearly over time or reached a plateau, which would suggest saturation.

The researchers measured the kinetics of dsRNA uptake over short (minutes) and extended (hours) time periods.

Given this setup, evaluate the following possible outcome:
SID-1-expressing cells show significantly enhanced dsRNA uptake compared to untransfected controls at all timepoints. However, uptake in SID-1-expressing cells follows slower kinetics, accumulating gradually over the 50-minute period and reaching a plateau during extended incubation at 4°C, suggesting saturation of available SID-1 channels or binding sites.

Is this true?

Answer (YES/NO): NO